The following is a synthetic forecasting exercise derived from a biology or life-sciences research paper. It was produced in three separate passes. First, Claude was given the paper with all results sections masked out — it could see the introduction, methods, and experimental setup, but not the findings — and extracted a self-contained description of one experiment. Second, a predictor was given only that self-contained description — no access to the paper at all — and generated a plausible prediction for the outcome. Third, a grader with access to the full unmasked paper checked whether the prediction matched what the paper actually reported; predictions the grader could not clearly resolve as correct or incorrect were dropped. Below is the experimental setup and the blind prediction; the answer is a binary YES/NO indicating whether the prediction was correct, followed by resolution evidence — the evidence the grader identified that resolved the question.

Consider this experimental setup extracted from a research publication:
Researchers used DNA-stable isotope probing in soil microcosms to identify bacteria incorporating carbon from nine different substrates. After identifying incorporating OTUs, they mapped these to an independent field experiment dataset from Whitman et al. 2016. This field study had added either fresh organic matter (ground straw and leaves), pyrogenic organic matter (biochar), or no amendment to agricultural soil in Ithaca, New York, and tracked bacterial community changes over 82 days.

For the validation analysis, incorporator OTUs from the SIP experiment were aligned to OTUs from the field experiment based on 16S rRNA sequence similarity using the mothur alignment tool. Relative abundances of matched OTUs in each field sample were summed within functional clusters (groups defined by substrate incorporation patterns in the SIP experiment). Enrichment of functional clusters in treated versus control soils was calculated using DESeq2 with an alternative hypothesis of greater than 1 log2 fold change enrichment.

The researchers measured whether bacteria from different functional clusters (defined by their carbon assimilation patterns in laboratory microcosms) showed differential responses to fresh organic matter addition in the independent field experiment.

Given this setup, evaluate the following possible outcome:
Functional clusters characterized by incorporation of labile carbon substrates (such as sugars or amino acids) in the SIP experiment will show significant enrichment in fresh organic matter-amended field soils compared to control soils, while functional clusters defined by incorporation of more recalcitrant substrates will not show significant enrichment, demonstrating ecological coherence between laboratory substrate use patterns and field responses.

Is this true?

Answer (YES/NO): YES